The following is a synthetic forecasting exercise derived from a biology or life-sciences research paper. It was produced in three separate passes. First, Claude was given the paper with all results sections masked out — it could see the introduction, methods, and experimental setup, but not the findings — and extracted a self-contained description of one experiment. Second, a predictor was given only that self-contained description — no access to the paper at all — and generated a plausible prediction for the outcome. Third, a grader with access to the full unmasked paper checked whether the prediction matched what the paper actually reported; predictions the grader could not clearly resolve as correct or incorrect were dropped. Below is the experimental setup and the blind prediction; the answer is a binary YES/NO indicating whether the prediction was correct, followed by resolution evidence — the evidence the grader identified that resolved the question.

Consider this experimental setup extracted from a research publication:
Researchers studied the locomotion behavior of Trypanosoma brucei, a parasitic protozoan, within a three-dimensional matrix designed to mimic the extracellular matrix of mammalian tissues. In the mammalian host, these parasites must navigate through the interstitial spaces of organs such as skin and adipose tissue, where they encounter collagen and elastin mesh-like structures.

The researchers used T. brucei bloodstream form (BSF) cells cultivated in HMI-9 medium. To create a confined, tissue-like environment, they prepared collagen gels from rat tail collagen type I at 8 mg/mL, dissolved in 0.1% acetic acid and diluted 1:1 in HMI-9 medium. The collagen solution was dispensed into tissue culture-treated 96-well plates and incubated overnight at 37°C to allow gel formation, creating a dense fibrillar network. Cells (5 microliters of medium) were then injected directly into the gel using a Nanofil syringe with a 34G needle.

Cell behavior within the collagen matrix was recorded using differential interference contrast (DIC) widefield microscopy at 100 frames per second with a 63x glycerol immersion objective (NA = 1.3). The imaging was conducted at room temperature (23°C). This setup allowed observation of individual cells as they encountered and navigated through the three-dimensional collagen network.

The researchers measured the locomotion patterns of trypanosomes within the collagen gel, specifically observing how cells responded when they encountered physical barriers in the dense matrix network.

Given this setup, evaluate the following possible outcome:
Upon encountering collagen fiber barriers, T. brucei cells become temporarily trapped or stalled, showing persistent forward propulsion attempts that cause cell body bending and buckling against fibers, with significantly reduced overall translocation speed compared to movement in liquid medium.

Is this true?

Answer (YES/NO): NO